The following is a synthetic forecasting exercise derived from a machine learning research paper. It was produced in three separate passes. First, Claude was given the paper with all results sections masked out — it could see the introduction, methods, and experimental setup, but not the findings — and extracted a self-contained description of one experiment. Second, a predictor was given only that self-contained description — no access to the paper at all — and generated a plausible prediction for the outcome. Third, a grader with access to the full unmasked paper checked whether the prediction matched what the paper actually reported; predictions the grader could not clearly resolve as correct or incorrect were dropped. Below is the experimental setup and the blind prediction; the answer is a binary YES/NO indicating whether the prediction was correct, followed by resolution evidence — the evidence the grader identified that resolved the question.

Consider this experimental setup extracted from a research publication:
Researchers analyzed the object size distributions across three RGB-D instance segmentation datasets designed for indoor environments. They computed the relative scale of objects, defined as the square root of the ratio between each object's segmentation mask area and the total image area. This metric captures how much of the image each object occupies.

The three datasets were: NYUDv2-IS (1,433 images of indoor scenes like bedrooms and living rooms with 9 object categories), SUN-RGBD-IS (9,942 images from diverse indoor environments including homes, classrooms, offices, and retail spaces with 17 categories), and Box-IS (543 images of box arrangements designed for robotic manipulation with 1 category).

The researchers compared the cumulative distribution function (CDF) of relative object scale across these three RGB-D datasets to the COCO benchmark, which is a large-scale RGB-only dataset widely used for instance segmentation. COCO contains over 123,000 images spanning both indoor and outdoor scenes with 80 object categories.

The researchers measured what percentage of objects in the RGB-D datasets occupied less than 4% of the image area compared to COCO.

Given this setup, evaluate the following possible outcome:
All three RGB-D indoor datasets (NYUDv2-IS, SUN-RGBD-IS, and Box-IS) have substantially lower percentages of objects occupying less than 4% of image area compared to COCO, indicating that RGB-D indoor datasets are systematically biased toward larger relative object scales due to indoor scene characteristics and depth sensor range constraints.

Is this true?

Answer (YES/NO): YES